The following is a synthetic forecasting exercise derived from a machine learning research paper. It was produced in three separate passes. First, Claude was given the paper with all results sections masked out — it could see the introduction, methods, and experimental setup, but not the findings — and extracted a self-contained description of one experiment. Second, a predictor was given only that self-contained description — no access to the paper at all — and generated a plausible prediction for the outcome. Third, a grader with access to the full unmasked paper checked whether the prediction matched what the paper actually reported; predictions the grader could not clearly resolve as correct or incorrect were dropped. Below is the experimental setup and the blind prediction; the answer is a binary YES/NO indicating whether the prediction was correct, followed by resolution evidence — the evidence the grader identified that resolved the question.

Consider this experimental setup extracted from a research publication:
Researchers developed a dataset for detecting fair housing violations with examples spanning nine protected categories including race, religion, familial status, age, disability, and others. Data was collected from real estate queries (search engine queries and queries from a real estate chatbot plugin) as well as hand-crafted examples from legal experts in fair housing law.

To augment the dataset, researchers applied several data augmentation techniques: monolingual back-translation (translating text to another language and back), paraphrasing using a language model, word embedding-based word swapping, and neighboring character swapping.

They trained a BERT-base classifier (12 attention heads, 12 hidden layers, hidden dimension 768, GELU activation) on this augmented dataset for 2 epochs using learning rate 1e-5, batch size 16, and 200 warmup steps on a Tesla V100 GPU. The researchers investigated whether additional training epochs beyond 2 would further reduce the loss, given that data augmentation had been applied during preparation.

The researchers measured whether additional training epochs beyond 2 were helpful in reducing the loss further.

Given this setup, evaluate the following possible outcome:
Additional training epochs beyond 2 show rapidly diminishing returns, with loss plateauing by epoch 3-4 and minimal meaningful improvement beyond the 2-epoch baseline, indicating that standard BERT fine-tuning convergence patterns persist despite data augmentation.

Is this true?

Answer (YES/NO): NO